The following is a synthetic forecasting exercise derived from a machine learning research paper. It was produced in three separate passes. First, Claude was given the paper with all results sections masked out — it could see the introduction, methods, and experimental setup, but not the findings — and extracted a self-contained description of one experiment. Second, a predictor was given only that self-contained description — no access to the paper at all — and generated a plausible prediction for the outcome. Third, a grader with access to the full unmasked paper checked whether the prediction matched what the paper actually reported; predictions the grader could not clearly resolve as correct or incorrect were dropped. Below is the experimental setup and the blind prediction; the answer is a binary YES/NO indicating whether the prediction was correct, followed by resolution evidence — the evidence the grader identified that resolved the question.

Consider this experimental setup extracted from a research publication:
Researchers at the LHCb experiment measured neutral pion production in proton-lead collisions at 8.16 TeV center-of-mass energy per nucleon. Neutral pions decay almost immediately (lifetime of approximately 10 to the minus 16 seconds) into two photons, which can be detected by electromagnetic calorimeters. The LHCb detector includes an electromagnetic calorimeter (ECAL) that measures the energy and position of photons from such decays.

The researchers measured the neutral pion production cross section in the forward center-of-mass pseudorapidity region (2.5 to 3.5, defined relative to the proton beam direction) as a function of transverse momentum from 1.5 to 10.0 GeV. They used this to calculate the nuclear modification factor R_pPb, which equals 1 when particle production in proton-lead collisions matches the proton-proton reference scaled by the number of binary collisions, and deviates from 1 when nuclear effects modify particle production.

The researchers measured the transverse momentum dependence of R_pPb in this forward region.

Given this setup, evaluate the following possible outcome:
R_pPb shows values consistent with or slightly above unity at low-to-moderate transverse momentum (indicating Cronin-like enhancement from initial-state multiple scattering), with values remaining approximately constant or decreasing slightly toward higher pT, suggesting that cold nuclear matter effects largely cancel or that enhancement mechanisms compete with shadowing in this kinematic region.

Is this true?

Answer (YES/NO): NO